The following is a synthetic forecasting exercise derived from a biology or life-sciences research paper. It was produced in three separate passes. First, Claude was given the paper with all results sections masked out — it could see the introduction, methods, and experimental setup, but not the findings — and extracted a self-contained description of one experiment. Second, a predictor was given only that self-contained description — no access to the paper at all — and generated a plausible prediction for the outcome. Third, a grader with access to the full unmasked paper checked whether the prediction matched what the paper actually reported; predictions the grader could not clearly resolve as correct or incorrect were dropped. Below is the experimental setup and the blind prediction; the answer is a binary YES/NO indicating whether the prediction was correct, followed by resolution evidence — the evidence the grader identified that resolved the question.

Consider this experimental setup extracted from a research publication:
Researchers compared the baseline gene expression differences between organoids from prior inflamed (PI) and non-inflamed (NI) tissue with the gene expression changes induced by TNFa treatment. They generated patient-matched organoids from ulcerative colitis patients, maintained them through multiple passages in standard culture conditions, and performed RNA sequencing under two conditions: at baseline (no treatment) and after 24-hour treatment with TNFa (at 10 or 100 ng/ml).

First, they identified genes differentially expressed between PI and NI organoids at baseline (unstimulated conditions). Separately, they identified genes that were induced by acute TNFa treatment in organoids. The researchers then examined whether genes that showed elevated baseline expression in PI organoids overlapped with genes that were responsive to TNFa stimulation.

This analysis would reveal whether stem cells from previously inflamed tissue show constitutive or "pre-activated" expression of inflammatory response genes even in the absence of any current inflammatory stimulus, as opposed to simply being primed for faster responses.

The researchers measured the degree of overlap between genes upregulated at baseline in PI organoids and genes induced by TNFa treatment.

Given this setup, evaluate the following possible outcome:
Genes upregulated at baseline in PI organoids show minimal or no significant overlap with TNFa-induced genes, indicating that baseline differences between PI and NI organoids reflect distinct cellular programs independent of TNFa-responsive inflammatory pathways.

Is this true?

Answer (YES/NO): YES